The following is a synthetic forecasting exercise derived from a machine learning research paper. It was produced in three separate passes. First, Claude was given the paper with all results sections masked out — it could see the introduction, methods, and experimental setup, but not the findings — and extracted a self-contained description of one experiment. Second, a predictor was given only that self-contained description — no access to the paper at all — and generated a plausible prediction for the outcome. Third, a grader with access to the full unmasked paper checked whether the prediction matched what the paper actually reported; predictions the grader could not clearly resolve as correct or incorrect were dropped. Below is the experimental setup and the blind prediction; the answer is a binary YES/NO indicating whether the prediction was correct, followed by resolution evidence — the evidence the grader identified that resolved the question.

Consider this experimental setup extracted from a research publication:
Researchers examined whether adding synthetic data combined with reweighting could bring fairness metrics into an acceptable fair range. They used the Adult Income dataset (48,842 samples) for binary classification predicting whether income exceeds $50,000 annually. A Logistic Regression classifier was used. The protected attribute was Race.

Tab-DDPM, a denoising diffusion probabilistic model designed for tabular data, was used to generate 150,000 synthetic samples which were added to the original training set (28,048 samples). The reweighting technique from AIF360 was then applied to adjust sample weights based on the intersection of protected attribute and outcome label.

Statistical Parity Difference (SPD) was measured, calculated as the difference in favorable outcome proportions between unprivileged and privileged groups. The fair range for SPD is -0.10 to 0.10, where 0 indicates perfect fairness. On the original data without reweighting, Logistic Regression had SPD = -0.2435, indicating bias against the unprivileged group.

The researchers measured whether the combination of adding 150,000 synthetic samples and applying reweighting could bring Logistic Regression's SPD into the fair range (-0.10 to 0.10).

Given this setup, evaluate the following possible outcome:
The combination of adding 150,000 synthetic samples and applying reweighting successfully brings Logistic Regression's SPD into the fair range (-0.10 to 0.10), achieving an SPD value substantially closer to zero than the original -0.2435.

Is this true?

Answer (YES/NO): YES